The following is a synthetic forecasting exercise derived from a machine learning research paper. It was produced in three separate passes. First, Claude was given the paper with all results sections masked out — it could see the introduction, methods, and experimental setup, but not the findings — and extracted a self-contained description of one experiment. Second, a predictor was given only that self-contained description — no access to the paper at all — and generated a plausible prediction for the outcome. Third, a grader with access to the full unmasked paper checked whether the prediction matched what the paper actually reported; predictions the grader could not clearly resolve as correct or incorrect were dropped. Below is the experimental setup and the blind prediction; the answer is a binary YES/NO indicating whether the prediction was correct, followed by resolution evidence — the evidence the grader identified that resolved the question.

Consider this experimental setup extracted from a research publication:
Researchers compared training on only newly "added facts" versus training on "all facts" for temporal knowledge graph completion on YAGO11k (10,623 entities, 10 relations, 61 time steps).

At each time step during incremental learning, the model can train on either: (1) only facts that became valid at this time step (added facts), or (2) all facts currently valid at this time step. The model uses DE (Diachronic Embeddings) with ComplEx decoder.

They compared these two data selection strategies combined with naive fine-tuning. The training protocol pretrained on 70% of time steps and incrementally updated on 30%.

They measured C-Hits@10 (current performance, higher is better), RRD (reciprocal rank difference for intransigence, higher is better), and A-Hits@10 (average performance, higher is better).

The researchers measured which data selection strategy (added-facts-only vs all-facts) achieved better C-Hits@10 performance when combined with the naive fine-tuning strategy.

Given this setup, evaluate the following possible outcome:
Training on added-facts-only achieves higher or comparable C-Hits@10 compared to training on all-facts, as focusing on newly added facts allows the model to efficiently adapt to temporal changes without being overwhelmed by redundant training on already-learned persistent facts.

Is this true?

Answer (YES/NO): NO